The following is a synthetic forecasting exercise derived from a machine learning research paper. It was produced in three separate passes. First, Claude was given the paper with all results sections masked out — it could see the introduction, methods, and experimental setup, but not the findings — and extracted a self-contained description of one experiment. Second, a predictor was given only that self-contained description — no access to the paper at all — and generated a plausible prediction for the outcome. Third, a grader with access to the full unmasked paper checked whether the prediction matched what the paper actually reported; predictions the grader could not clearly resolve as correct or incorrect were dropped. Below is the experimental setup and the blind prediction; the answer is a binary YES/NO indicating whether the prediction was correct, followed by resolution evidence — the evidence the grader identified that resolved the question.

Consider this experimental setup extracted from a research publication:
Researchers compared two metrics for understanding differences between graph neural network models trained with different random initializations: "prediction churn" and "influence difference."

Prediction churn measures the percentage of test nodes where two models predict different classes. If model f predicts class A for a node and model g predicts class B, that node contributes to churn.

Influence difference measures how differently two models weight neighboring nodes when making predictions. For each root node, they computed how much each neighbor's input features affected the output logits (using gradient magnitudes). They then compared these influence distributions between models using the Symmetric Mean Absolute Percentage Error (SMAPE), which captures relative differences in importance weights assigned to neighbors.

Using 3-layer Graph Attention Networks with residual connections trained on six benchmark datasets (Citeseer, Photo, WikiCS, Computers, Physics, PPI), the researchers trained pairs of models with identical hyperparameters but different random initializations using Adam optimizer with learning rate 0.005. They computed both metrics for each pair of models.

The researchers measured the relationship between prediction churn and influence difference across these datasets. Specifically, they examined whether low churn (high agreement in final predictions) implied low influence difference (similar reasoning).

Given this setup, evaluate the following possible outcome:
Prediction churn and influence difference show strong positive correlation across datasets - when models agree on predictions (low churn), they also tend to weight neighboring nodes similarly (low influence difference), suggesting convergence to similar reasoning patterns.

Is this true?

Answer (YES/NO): NO